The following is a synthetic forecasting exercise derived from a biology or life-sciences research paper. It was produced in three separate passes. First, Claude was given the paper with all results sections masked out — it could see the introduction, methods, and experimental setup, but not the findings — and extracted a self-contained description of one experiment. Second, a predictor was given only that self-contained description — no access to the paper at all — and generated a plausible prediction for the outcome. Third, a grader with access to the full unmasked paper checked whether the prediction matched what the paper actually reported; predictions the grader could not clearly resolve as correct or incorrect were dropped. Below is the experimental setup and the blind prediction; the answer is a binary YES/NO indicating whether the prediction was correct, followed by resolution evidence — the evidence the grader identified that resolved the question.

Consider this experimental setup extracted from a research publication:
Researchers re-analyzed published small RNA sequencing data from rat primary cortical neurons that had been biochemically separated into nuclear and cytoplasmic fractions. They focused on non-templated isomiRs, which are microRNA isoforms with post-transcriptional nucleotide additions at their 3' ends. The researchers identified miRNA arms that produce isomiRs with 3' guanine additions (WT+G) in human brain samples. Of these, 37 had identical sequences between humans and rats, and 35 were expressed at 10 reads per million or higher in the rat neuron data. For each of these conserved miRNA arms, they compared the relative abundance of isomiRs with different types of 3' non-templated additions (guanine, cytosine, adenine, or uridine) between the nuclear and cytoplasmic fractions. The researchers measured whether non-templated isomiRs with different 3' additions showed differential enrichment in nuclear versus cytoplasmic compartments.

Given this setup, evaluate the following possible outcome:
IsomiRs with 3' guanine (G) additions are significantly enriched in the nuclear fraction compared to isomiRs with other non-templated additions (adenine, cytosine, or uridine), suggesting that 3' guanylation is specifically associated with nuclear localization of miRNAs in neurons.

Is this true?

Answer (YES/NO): YES